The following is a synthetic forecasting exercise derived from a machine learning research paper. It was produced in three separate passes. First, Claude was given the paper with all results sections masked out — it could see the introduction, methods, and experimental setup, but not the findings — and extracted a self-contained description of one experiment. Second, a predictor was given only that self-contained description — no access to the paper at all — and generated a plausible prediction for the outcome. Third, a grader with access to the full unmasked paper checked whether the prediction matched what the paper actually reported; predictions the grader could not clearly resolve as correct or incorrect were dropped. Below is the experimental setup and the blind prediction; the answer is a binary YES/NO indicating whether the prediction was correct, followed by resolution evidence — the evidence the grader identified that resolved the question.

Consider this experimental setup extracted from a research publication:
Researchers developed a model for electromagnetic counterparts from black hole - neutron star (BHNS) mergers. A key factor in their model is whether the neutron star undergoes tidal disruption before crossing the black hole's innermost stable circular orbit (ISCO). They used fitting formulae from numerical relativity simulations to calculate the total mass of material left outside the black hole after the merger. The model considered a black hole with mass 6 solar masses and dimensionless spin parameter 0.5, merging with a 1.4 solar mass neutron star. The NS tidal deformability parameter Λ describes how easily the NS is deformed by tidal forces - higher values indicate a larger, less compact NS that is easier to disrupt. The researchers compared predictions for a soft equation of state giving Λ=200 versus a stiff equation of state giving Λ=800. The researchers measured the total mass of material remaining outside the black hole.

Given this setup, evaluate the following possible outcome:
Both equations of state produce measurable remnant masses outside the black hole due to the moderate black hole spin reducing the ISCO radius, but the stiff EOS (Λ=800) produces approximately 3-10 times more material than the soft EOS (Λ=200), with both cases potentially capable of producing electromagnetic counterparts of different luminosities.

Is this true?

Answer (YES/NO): NO